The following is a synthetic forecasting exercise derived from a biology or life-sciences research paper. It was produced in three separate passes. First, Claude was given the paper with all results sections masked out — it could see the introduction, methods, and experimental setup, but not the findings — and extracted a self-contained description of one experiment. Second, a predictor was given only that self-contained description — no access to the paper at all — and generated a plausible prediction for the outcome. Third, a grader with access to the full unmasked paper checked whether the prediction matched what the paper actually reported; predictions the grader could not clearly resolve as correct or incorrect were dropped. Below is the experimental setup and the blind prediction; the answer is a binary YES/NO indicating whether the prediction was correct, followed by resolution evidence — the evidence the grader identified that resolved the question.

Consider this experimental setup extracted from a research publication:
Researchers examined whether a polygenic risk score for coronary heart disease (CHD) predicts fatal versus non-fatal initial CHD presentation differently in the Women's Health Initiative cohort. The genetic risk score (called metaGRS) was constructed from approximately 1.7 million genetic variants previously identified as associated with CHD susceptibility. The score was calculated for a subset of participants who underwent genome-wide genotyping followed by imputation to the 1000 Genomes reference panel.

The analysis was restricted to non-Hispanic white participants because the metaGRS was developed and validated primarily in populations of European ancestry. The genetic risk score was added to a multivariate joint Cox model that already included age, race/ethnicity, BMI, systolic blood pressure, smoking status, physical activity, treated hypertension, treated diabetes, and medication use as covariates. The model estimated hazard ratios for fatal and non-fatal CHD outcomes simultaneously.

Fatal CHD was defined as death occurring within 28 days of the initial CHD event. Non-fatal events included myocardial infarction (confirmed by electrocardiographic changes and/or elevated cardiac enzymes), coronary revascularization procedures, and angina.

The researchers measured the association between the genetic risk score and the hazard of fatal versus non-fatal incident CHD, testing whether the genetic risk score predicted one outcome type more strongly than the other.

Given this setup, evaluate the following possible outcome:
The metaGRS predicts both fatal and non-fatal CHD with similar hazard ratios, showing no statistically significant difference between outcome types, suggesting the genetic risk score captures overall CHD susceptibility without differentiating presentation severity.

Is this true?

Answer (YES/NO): YES